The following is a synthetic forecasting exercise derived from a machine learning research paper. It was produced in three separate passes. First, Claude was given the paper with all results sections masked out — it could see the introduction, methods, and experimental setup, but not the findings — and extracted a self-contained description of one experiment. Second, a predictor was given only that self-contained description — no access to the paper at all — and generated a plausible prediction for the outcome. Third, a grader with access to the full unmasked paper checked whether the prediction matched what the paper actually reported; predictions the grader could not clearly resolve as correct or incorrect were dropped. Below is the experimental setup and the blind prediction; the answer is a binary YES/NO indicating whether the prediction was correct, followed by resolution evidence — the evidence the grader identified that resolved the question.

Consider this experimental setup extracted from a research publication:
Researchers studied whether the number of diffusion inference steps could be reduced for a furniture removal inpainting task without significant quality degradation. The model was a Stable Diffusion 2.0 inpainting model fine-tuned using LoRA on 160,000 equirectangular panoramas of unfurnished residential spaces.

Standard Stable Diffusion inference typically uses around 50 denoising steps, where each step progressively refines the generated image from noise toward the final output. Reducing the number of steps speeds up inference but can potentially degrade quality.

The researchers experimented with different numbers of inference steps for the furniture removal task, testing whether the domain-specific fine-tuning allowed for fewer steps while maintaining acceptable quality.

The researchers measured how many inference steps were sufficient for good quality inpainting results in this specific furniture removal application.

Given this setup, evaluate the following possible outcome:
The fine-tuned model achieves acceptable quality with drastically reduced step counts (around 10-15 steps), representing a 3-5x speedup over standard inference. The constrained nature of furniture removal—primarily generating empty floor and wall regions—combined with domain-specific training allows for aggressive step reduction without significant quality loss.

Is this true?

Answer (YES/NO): YES